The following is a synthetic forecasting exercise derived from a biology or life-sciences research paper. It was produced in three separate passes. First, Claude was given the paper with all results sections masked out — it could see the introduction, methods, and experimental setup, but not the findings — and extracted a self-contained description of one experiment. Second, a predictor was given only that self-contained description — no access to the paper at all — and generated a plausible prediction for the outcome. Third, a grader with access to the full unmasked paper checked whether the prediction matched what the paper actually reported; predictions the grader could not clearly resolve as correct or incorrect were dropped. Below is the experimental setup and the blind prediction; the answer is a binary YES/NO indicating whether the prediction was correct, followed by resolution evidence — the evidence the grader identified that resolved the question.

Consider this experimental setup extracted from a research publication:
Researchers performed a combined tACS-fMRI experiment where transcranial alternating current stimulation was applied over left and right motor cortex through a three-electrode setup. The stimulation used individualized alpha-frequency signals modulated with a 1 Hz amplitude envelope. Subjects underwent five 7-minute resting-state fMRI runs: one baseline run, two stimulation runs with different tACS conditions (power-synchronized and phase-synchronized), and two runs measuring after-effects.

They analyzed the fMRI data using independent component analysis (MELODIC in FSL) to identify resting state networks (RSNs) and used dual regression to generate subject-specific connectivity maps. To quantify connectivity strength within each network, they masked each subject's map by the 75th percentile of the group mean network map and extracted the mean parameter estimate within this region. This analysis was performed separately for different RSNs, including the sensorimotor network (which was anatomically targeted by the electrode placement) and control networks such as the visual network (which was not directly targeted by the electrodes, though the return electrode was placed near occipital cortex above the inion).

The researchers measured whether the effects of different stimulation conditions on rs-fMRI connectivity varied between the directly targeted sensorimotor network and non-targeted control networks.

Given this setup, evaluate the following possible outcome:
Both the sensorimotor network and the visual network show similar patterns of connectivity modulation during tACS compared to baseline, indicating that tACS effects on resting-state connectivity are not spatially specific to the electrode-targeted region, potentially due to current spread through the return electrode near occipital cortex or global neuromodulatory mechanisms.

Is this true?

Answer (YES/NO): NO